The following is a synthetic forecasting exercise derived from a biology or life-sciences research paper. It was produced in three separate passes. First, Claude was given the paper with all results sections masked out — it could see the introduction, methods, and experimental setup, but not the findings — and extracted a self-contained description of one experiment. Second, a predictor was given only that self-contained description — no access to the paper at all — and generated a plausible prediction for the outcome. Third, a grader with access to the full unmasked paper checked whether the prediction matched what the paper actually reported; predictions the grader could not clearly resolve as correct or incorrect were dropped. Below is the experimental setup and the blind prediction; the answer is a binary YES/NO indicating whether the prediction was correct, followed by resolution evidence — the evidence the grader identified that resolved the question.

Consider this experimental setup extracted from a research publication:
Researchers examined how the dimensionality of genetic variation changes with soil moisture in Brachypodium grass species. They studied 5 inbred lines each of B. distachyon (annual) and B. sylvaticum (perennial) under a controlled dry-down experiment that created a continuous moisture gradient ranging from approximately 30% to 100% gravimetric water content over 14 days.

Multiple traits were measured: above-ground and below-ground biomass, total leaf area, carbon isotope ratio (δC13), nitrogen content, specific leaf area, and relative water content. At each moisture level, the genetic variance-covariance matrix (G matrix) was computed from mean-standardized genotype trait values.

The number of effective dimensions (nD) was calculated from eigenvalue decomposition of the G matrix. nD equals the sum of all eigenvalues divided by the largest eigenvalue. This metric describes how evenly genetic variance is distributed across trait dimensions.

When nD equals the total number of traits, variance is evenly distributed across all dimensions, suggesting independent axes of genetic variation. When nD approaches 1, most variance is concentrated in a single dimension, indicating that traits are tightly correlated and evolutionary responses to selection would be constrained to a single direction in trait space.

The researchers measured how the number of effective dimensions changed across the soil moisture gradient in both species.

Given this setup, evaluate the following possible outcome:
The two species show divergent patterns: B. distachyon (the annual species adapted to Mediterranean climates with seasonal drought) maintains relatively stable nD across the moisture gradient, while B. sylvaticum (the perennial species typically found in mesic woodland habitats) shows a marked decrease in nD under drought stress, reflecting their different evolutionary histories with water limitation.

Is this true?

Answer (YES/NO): NO